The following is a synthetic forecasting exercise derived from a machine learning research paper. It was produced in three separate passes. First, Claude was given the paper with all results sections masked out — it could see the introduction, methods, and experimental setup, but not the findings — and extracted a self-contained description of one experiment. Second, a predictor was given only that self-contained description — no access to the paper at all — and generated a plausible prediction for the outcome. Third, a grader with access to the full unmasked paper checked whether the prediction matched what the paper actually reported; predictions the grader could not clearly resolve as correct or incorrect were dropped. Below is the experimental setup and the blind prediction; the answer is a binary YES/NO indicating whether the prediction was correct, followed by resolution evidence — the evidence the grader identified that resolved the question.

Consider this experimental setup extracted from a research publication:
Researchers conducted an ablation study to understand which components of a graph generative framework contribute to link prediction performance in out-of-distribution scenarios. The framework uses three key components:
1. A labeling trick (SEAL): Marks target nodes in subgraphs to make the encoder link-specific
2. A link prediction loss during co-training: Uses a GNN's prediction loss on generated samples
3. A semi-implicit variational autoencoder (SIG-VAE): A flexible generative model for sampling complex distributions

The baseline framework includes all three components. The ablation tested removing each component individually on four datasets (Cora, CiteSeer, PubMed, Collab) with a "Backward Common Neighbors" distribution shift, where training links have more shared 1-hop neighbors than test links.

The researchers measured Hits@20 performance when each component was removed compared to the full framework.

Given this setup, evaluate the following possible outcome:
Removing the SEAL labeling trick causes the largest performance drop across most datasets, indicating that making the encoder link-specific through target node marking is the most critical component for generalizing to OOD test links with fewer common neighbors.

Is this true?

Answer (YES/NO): NO